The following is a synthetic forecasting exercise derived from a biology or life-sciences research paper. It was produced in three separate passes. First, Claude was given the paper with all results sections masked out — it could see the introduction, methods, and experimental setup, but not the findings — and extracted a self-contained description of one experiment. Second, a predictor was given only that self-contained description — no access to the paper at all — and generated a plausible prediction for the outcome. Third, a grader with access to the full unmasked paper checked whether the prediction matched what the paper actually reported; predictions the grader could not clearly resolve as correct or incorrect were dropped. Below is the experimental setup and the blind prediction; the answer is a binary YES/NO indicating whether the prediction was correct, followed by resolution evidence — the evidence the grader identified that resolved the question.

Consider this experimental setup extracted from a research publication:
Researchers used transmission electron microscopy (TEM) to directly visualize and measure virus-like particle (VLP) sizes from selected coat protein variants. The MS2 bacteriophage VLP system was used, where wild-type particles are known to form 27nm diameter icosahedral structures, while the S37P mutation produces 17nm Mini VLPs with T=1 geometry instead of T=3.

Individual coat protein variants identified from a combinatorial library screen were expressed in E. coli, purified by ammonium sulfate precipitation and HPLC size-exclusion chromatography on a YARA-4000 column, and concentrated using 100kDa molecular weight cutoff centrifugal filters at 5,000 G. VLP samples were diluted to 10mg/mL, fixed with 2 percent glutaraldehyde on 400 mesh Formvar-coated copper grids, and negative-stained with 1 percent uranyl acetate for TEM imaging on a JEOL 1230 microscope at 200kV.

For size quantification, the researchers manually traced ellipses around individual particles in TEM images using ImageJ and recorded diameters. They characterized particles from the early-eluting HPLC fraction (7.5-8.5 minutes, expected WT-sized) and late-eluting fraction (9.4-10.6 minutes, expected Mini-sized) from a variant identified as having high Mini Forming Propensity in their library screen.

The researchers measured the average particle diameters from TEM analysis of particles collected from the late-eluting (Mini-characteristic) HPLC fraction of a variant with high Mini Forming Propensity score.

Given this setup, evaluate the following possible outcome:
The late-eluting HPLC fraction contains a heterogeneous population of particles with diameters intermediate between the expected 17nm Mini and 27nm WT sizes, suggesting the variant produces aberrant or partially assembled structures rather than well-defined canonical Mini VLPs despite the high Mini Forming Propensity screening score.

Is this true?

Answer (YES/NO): NO